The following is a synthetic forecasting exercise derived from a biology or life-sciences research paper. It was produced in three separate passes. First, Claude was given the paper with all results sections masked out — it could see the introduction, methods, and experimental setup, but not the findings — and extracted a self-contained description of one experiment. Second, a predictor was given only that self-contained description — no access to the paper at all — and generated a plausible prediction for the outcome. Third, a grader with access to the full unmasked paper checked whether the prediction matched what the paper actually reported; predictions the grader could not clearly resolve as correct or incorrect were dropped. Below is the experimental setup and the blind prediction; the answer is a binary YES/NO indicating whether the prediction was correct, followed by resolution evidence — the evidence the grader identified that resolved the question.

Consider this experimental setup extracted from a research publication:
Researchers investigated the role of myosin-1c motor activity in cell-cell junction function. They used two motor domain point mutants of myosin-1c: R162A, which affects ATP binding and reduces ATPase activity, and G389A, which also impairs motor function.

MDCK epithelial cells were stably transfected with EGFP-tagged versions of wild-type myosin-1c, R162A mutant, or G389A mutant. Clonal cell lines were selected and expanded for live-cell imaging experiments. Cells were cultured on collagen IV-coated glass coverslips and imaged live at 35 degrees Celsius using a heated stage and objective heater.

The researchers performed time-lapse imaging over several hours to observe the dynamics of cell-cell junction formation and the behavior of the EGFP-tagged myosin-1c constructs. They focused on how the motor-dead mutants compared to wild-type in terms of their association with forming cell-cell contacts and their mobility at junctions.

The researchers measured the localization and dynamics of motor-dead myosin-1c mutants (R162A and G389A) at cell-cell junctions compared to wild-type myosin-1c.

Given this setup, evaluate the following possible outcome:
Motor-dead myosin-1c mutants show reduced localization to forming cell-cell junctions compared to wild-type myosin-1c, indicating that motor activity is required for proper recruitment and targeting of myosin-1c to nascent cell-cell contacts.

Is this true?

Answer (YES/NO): NO